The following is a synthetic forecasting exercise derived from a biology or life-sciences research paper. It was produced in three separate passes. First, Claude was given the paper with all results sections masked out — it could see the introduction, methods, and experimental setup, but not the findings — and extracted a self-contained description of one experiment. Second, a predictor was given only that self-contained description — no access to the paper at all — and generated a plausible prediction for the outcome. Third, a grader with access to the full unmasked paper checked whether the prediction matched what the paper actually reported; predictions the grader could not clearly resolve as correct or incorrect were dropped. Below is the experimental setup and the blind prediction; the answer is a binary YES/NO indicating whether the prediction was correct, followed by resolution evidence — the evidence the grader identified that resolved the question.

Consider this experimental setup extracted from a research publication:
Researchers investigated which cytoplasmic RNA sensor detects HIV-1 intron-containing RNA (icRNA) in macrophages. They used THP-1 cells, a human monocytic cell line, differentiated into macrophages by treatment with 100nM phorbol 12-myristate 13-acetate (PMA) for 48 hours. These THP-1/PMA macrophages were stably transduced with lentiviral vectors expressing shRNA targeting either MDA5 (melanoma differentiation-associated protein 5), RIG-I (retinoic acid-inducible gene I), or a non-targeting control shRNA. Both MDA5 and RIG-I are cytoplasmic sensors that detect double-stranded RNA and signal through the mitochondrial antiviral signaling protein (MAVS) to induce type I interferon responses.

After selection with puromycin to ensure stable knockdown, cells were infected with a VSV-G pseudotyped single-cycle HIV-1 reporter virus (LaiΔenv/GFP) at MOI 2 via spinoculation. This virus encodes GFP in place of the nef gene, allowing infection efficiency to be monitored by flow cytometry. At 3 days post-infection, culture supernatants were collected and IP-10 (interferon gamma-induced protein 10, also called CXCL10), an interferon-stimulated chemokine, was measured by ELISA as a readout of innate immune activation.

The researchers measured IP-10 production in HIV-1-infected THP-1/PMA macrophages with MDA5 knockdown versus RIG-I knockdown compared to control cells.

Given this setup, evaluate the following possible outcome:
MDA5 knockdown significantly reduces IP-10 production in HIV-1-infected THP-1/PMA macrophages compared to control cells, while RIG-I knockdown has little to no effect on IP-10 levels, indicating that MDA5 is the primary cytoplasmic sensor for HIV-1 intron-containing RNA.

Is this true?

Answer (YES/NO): YES